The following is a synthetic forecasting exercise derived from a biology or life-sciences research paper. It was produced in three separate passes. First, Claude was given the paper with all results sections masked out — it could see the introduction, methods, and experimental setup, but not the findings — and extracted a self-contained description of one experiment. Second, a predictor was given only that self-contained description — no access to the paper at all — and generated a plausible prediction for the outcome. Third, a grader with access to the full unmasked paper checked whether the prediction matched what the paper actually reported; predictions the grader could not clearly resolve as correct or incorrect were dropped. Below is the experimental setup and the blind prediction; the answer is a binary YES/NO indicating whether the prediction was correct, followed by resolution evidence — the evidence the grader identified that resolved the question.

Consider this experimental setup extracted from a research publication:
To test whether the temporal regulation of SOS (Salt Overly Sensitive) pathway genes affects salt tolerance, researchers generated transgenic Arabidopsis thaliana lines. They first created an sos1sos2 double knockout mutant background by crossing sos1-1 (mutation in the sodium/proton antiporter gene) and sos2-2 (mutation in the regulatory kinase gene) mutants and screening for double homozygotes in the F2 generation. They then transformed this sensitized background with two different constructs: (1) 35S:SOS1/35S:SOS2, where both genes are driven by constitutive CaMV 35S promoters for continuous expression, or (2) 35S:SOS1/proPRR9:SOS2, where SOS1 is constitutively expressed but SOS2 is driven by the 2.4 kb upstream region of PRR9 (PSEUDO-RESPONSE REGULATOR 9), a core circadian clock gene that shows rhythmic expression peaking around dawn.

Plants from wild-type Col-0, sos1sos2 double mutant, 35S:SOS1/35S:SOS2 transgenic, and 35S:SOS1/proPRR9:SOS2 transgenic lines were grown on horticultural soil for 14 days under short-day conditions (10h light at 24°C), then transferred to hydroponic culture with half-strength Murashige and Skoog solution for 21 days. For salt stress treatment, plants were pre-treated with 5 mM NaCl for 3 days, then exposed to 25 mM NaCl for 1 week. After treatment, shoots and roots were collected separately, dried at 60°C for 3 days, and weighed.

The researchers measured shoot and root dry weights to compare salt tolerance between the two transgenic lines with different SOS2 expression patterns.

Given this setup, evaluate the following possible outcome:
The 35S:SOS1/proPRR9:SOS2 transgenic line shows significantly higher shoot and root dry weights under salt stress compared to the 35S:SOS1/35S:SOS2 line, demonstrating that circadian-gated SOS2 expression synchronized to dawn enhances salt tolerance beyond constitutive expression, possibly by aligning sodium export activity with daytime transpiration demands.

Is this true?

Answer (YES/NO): NO